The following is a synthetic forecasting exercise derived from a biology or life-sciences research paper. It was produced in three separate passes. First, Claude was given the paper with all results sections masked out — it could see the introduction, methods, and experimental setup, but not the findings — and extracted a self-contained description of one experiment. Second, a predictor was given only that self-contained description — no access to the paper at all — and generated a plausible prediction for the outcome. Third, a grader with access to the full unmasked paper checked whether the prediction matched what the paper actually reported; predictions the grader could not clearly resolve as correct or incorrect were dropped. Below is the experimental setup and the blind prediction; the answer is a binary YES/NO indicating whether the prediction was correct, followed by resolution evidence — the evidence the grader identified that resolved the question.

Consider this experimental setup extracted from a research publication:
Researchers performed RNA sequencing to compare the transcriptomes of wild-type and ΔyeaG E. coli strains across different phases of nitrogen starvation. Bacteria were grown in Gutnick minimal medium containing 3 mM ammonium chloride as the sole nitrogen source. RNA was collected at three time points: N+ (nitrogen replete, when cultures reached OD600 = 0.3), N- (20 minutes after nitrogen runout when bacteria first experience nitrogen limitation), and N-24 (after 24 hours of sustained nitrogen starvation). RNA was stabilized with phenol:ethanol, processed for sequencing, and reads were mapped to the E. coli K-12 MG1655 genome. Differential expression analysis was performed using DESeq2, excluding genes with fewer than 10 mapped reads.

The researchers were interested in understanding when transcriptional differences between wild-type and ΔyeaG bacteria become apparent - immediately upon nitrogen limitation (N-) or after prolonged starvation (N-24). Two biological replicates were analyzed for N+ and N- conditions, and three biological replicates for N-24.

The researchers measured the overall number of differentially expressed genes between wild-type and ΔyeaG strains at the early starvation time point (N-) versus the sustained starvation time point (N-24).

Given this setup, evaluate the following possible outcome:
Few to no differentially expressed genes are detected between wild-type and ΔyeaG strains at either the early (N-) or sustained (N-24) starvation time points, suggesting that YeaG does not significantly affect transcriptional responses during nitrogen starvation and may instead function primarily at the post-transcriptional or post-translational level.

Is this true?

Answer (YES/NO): NO